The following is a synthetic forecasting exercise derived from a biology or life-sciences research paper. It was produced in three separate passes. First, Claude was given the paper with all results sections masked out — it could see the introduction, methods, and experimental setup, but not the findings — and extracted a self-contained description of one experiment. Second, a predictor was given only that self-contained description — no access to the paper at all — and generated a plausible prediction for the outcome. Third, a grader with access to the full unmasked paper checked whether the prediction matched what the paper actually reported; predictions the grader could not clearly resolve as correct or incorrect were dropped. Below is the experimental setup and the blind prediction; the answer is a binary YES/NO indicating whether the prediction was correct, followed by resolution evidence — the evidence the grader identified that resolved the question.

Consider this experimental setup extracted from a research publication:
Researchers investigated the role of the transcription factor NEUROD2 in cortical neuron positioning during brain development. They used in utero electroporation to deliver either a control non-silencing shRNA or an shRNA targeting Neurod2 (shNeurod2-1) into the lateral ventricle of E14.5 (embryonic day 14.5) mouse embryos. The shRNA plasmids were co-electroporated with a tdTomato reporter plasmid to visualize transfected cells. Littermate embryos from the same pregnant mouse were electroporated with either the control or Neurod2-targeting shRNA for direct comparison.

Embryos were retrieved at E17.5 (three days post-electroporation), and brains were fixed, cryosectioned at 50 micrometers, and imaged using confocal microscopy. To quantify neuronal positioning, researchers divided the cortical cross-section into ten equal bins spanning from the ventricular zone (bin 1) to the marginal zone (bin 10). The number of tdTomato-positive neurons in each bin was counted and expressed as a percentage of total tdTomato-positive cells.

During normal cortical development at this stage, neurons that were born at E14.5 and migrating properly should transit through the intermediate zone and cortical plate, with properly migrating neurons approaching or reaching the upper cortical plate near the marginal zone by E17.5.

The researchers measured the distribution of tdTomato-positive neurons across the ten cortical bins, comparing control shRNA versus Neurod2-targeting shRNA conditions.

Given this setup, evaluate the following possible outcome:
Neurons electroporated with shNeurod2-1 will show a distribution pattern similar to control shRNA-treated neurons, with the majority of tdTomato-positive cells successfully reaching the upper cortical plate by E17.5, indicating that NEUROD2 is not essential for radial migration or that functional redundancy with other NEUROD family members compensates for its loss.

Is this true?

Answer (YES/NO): NO